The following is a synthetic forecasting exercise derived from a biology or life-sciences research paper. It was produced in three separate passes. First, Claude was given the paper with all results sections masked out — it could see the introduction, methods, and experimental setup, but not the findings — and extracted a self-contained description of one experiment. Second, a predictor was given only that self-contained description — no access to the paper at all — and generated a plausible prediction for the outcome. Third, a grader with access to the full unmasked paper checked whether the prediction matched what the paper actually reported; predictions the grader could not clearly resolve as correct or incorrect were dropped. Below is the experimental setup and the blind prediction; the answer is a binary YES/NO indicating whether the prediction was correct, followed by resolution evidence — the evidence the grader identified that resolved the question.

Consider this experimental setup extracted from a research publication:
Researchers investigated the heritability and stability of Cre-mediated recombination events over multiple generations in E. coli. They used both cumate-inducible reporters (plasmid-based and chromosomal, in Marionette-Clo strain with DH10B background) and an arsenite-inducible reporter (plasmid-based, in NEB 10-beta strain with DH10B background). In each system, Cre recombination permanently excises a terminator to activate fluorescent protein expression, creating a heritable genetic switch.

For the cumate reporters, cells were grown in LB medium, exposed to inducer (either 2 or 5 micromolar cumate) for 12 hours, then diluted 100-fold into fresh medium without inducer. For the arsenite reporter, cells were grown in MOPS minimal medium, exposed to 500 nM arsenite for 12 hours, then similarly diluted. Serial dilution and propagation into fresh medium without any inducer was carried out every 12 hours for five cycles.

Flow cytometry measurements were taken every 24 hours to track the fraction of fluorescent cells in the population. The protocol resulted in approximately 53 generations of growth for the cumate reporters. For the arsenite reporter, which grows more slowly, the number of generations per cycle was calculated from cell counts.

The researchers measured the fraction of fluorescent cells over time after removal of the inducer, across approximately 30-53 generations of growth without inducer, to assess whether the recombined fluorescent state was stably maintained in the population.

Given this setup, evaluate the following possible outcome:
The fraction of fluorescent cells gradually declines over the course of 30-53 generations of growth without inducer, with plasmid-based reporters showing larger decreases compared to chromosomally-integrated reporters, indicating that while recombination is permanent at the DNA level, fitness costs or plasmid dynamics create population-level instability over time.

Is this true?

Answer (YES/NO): YES